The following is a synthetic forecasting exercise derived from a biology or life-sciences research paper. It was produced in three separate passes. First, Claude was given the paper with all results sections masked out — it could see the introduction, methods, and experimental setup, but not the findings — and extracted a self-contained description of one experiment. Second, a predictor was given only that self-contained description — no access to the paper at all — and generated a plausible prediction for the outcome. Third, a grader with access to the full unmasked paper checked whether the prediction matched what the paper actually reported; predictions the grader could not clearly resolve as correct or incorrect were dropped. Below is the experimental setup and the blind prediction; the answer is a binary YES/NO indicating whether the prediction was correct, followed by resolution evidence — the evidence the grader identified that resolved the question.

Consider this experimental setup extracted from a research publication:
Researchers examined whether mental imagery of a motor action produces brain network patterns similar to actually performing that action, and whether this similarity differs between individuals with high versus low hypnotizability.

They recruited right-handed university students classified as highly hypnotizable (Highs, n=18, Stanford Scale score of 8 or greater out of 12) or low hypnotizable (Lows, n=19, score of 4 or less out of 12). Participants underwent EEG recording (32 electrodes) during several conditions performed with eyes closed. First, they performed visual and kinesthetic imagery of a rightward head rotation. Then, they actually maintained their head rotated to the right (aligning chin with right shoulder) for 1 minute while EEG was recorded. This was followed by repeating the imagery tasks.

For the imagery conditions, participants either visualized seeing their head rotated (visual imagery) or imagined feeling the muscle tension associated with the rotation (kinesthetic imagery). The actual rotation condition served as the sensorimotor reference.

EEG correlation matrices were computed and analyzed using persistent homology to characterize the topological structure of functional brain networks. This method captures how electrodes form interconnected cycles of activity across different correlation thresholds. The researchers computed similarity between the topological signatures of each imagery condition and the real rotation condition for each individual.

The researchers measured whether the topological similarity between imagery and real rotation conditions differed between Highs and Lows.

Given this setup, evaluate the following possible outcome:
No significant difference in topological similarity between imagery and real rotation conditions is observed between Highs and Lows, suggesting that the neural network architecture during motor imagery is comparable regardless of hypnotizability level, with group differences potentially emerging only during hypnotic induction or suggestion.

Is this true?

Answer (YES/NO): NO